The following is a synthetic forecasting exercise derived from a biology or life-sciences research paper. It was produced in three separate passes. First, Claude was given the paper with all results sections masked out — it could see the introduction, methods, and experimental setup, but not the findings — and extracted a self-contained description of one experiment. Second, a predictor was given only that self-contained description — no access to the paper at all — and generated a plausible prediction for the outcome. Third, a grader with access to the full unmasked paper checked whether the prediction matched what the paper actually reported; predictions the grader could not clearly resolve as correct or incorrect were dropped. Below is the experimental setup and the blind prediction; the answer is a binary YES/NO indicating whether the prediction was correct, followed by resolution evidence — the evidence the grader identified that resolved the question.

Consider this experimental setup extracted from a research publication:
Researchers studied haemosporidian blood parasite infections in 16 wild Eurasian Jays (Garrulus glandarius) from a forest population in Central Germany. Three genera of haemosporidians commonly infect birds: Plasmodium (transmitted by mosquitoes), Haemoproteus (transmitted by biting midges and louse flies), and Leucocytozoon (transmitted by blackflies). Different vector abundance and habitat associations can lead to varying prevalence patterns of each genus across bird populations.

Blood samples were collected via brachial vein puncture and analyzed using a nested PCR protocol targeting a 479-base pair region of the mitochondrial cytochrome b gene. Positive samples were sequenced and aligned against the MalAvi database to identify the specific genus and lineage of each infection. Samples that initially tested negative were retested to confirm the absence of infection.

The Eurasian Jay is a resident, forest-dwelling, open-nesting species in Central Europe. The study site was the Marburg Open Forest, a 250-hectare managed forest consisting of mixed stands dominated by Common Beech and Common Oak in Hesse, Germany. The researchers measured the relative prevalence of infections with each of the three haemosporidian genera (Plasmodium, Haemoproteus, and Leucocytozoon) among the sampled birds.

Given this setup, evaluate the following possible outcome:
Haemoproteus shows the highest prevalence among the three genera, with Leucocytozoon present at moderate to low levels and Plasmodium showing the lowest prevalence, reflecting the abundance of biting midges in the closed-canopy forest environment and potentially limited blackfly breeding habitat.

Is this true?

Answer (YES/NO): NO